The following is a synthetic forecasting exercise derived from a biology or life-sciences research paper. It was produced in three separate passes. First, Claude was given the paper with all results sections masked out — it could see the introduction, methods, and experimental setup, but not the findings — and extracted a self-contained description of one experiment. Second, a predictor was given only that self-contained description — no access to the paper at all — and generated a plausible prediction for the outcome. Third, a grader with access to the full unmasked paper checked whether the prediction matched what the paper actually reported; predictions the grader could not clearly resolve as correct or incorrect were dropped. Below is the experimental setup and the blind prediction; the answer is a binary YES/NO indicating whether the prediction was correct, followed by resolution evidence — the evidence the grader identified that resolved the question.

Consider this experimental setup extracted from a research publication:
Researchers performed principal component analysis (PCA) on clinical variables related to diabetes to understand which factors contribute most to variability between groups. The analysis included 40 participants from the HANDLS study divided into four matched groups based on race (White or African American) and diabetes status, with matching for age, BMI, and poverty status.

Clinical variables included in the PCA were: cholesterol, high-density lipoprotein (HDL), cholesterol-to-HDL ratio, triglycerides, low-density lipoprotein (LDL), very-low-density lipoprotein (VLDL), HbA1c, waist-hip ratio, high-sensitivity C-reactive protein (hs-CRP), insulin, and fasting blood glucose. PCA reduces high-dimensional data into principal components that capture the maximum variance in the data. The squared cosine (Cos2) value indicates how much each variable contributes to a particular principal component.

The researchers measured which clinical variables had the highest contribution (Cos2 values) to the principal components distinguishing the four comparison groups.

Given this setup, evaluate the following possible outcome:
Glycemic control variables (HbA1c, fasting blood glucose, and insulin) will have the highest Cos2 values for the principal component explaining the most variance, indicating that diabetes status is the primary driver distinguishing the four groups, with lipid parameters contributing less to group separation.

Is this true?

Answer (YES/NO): NO